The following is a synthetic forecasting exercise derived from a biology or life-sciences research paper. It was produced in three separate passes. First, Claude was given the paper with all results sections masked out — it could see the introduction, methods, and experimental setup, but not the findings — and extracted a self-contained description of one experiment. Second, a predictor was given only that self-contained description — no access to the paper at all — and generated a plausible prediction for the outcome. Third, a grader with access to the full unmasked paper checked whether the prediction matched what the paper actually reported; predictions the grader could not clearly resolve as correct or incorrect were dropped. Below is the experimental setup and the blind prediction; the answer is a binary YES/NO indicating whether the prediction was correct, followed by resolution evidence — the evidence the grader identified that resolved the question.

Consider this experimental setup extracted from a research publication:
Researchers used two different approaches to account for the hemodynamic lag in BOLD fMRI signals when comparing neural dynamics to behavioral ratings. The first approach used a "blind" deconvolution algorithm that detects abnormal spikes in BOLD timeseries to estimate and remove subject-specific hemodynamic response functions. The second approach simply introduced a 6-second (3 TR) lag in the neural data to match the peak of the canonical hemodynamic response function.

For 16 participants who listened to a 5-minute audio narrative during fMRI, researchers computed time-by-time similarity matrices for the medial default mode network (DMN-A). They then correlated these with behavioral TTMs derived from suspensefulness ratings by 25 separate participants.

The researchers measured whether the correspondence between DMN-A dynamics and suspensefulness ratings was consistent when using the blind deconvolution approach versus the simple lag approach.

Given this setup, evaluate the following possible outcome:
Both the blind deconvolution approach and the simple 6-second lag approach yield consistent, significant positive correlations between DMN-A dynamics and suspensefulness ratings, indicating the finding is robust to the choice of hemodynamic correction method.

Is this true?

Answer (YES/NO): YES